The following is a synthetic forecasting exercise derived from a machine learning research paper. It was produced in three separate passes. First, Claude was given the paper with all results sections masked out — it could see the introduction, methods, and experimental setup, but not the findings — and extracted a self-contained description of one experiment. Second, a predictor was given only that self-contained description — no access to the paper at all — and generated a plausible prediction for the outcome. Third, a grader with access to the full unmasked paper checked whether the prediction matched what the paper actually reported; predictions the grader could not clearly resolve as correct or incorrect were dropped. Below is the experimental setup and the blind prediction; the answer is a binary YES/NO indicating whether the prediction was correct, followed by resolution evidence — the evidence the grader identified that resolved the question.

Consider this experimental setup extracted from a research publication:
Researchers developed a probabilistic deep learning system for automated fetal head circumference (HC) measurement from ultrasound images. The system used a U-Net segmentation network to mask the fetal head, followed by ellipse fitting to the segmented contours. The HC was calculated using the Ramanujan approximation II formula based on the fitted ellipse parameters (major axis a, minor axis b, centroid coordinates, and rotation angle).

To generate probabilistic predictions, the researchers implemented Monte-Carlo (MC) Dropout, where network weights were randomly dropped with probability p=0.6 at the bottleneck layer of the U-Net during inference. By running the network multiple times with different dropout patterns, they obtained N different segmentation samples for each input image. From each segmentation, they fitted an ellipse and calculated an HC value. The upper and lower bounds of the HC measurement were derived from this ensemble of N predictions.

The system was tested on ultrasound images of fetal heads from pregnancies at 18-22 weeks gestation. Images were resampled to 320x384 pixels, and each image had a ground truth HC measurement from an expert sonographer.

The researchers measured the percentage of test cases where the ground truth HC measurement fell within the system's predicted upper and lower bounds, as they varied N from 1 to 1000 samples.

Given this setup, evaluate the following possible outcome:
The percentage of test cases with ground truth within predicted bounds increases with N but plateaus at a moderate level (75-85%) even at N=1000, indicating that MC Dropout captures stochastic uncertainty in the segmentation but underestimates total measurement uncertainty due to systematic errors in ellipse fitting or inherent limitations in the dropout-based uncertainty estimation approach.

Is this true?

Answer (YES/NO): NO